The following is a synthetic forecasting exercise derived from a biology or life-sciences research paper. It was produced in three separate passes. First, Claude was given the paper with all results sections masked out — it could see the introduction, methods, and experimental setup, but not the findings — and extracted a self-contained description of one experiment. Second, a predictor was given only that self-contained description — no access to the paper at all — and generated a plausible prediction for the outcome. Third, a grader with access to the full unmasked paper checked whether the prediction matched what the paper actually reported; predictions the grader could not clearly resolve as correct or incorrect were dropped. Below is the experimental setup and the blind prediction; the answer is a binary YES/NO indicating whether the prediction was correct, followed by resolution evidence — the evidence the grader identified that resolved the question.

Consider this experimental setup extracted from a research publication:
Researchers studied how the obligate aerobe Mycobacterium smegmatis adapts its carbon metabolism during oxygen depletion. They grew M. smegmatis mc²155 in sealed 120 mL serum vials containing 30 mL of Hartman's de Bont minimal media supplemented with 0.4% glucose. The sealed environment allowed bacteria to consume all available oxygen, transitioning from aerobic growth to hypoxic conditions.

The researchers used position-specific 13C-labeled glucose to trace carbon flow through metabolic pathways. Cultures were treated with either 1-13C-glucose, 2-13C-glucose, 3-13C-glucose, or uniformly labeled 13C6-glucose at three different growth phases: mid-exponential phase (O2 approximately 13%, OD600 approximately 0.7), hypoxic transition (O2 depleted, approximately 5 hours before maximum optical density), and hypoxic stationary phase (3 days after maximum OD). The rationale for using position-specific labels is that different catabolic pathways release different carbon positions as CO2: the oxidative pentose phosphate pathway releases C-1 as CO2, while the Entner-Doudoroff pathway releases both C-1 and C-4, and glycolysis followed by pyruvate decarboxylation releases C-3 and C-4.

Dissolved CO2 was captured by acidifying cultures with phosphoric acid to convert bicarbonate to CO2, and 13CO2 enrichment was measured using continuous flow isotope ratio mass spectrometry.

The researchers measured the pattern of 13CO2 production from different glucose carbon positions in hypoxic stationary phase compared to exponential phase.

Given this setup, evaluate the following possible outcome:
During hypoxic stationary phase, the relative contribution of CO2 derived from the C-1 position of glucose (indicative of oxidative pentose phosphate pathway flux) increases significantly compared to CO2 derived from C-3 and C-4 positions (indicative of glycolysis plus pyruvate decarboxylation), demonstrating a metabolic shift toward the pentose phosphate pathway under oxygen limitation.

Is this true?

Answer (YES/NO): NO